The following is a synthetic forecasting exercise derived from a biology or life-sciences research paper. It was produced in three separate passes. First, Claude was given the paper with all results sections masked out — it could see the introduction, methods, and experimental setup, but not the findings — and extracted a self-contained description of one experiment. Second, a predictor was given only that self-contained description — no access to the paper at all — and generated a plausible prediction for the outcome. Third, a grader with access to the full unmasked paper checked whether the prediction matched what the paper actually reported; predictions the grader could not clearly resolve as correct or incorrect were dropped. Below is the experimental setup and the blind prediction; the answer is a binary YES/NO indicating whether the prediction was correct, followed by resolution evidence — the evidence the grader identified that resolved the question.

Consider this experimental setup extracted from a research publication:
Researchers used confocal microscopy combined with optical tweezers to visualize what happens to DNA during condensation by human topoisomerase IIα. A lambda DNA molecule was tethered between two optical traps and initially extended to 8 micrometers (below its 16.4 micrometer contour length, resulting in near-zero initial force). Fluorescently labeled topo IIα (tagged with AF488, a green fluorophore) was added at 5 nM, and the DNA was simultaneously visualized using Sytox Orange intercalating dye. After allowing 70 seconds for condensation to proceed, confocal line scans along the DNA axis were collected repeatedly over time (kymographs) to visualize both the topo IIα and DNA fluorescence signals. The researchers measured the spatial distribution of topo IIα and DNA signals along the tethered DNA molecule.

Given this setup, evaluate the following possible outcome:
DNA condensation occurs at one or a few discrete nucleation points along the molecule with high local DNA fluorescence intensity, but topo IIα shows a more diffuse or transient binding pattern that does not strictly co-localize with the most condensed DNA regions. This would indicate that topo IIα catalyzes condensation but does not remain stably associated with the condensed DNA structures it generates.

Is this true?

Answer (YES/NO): NO